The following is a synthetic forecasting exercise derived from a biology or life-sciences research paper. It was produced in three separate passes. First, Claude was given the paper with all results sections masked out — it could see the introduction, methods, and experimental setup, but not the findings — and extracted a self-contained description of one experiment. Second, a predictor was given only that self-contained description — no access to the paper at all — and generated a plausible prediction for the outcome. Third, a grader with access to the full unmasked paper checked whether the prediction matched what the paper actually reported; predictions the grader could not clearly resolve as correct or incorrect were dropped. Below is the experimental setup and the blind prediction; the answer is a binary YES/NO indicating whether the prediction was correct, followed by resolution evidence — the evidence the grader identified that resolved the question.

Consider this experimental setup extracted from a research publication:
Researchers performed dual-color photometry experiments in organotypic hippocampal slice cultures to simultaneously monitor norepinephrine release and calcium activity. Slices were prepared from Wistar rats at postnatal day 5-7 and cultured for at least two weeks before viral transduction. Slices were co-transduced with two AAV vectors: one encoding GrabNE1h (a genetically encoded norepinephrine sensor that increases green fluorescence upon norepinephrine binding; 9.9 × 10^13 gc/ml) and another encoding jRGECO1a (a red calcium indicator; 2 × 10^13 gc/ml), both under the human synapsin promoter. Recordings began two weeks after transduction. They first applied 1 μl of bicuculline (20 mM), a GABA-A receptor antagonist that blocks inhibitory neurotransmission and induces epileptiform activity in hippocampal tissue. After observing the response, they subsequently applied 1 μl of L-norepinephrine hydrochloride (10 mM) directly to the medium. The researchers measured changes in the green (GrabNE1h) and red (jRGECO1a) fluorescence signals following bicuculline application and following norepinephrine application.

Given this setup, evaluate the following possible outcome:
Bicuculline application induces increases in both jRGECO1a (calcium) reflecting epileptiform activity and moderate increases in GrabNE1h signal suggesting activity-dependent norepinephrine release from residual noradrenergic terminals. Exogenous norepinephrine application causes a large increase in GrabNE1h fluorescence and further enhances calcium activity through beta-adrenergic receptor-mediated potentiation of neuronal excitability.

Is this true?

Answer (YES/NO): NO